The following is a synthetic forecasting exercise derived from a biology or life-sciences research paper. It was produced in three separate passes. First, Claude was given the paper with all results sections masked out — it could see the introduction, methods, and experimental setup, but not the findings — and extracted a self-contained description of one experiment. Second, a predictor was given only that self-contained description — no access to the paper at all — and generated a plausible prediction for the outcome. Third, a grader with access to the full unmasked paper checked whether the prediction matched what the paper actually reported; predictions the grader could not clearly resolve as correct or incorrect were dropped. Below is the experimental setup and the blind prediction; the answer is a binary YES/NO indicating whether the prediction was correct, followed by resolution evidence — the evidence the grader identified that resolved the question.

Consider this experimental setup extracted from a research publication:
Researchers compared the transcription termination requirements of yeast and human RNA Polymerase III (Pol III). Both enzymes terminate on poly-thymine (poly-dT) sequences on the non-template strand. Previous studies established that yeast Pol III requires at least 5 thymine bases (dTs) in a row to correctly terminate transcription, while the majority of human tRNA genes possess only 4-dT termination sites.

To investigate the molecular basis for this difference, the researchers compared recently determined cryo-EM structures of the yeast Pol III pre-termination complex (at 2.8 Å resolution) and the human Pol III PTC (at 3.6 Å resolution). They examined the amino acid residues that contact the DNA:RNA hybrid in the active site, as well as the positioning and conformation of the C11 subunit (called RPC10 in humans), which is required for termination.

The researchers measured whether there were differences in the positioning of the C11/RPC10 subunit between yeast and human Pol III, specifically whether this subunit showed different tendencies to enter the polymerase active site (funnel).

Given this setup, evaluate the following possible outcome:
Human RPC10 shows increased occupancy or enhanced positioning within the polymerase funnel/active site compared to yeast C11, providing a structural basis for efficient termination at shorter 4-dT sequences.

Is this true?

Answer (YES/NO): YES